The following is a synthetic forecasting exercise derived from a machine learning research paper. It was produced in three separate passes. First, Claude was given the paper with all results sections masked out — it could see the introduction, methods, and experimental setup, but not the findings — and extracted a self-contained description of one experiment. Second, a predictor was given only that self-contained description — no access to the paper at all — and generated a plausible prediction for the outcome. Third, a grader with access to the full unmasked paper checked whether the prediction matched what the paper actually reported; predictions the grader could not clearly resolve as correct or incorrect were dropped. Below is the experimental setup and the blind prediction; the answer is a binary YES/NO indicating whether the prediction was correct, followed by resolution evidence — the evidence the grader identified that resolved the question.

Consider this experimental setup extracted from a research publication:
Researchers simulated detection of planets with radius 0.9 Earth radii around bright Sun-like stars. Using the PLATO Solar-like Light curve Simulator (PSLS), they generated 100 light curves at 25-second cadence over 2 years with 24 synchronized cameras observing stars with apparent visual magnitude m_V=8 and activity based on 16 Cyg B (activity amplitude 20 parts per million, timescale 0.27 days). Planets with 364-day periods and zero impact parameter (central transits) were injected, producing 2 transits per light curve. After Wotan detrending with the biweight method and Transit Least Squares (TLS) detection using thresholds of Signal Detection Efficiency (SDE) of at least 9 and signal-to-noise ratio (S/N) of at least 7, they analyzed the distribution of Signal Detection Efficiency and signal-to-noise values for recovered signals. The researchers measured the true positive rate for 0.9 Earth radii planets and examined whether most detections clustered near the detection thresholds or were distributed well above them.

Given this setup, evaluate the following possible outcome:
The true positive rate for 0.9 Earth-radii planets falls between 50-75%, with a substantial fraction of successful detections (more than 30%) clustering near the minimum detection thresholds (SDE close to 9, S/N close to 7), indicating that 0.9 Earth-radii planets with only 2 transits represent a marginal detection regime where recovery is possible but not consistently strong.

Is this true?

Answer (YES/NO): NO